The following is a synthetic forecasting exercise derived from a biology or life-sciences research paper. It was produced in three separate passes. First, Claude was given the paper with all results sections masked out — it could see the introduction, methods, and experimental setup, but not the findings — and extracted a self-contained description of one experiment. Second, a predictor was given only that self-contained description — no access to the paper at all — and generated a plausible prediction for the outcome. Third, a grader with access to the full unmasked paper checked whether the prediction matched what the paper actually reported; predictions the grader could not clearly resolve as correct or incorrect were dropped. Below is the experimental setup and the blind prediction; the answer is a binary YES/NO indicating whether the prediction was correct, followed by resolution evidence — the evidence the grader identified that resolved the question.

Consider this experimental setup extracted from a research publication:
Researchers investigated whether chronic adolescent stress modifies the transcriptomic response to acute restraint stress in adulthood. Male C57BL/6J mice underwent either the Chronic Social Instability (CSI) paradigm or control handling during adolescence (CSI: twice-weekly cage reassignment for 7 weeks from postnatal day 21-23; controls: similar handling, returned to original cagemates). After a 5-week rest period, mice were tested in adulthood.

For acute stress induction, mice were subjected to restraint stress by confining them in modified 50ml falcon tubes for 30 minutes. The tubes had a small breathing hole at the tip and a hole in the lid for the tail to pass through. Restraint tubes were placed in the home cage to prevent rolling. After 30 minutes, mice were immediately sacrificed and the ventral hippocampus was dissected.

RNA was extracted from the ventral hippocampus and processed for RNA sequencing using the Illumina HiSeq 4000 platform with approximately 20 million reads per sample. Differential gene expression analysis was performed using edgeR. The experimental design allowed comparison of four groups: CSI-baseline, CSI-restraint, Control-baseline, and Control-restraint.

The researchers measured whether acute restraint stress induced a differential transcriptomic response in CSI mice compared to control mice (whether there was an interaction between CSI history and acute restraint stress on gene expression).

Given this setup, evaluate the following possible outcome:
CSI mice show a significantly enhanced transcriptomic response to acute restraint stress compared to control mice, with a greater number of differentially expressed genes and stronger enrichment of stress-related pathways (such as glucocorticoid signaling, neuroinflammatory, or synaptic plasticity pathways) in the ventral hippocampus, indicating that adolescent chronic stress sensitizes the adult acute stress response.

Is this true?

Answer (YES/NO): NO